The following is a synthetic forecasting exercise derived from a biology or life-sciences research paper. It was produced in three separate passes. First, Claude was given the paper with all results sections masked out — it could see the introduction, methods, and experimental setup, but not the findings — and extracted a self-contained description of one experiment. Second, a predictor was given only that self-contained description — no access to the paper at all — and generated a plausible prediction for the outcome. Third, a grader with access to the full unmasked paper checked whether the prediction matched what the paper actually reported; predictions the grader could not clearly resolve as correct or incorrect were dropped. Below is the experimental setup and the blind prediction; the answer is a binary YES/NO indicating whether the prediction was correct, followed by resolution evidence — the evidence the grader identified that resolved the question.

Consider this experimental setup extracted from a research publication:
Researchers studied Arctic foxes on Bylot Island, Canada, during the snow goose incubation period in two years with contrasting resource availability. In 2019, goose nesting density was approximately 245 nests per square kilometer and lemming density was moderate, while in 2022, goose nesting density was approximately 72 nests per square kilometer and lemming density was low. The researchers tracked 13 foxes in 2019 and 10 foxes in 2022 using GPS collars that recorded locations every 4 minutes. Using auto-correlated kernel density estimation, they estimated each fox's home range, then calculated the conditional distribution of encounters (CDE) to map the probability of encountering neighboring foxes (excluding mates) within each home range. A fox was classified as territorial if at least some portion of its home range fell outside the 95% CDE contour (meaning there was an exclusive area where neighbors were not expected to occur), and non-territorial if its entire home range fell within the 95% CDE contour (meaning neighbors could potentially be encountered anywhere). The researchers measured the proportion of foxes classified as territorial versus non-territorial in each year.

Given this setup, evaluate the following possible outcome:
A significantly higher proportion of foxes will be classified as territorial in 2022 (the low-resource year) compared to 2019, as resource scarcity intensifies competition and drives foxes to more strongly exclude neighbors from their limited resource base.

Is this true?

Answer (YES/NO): NO